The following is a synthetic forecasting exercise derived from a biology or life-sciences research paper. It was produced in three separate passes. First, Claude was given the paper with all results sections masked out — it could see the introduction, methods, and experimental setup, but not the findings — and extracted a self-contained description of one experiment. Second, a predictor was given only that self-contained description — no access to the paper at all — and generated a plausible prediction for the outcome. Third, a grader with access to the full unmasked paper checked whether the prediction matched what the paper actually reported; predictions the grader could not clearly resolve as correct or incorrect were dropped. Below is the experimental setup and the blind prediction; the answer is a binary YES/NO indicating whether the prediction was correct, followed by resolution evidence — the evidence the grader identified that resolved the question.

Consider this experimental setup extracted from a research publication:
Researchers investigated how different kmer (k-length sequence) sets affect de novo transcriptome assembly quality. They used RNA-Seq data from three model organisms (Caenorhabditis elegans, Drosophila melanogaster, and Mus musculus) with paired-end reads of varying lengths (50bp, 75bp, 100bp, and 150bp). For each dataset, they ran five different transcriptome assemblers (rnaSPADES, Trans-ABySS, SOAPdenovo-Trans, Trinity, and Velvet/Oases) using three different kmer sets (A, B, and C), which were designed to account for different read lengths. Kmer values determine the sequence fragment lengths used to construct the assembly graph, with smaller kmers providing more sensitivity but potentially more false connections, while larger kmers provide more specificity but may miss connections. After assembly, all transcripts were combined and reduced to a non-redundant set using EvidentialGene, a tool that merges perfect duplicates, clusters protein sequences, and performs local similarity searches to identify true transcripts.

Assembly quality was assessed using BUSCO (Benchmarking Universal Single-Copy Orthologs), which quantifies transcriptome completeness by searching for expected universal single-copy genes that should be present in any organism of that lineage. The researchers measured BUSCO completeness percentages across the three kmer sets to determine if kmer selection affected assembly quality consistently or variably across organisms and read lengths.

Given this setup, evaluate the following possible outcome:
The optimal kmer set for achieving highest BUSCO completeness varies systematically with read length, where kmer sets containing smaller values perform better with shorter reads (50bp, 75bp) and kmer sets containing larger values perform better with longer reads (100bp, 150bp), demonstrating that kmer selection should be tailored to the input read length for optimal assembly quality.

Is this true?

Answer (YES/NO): NO